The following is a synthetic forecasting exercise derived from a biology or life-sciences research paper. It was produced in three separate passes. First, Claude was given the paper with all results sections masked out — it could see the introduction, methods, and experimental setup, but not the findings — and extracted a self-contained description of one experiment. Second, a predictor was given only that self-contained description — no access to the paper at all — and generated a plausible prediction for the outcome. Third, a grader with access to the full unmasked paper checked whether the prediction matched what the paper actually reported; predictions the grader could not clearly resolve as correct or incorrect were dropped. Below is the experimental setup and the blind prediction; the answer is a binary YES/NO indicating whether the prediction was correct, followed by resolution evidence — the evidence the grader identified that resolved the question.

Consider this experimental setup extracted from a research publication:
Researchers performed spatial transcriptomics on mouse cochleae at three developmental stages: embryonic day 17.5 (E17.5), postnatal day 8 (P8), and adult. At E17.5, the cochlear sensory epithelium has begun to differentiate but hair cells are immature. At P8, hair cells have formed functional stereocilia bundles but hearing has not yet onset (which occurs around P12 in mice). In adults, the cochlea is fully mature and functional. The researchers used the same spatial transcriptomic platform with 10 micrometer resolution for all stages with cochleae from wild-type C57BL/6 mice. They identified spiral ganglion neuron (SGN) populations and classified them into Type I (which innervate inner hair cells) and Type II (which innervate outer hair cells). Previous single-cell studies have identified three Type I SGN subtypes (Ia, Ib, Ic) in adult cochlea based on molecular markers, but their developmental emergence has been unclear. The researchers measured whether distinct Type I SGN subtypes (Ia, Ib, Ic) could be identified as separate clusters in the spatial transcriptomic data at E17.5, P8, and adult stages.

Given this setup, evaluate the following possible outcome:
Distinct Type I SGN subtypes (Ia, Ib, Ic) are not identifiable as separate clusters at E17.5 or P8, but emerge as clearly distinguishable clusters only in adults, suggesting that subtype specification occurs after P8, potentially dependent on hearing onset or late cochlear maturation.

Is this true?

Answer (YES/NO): NO